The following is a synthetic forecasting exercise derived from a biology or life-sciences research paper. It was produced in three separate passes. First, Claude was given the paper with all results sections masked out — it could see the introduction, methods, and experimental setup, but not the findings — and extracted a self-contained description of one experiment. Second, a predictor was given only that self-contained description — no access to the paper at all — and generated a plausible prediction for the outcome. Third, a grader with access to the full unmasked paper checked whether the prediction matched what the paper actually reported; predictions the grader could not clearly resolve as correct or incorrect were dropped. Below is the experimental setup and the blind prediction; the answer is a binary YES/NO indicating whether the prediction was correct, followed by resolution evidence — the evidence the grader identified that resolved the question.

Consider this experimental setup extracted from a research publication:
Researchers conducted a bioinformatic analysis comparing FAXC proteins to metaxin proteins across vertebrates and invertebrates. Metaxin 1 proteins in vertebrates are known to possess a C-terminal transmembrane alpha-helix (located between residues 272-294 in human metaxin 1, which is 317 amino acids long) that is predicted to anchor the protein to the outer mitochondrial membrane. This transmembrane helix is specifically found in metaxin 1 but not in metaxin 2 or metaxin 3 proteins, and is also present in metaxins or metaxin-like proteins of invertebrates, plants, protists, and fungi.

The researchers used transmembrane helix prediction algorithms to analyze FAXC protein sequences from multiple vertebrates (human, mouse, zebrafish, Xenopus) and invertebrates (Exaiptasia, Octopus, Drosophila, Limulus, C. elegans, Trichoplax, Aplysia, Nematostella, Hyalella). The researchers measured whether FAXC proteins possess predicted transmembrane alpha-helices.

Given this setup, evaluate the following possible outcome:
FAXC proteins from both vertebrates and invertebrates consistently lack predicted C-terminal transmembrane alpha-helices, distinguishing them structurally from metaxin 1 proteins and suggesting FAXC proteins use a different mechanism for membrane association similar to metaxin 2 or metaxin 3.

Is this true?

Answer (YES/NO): YES